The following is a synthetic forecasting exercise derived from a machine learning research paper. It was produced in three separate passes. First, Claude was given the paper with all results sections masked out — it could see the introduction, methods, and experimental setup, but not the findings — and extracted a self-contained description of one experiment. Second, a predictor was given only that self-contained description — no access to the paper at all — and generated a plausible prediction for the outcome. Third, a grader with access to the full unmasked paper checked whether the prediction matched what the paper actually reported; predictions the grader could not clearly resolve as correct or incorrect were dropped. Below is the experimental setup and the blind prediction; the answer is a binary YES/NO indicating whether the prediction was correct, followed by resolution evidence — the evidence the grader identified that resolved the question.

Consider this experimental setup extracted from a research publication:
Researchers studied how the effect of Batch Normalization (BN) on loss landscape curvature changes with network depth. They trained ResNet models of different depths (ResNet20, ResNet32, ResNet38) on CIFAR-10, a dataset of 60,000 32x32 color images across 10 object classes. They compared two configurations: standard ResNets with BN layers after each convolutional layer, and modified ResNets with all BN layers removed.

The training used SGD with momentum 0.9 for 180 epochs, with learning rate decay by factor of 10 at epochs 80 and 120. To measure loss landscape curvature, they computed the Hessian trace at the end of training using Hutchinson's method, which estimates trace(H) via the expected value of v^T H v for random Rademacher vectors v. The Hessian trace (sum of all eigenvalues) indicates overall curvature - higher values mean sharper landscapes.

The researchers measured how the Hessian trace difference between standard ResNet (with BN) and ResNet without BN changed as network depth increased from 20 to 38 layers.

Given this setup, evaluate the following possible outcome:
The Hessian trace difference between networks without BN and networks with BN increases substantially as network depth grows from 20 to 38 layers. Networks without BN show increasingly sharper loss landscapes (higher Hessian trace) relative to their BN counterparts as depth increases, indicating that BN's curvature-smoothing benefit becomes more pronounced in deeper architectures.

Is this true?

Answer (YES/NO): NO